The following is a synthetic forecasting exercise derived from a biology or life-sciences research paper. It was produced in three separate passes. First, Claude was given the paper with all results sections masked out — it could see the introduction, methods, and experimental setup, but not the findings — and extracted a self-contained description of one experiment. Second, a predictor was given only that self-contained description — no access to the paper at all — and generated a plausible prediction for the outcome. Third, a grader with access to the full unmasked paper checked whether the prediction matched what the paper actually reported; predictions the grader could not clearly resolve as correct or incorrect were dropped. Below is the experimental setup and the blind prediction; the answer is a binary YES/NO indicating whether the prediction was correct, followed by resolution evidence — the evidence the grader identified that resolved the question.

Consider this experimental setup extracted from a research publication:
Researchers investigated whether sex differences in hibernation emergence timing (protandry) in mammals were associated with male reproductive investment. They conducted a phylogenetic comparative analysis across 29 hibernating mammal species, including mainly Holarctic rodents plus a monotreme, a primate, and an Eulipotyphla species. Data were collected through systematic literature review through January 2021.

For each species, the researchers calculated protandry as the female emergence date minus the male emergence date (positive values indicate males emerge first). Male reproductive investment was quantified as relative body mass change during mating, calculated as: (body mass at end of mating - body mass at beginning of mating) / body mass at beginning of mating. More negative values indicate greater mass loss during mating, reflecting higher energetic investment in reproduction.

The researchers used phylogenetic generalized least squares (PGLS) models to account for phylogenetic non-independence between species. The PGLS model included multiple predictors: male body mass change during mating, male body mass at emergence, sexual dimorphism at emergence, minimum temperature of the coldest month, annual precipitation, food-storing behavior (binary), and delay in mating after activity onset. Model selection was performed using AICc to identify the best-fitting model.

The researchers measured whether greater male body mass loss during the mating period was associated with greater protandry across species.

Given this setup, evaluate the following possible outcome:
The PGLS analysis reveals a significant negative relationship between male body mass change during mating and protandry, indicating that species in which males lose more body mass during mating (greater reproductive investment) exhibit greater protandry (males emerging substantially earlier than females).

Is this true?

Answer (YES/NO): YES